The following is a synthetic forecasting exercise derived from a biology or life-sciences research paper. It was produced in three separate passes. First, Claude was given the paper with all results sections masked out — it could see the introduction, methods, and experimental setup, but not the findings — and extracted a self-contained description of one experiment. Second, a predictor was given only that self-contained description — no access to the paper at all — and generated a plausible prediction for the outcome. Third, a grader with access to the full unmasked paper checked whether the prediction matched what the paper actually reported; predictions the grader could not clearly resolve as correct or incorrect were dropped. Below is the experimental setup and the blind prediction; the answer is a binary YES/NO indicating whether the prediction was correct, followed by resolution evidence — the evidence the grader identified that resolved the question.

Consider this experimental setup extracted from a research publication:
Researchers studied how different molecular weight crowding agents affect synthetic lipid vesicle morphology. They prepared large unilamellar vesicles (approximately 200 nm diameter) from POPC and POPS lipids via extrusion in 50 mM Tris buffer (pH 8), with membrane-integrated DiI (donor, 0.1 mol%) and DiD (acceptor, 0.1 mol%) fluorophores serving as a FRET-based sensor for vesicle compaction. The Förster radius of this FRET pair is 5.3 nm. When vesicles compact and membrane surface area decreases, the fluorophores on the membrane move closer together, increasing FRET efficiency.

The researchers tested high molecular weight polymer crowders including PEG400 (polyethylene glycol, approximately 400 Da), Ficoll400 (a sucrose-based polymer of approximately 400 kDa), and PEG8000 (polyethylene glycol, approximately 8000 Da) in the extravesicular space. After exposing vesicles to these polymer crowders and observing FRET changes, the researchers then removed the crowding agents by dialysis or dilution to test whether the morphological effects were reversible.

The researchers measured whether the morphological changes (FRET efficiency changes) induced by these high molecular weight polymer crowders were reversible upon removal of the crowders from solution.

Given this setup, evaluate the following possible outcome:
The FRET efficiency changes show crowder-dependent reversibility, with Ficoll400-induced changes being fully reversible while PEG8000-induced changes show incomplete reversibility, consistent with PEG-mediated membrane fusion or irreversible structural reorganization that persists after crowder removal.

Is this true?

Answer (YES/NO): NO